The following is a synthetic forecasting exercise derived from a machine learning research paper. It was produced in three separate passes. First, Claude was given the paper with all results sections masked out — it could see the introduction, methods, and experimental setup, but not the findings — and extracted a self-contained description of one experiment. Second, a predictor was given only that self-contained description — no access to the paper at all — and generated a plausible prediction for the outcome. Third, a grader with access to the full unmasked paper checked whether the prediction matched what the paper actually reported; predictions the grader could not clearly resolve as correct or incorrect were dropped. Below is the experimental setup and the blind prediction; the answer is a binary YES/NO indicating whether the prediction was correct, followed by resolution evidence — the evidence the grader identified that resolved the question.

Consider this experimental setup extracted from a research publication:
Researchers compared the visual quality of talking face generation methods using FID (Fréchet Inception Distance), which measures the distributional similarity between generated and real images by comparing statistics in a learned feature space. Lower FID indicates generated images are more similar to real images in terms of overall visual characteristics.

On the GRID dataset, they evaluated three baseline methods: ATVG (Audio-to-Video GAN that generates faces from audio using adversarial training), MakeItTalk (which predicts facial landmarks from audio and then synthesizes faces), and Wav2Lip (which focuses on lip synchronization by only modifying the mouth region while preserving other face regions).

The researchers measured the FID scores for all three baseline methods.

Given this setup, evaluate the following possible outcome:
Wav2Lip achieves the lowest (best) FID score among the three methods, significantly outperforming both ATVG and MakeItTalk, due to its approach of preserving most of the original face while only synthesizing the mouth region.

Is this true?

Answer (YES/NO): YES